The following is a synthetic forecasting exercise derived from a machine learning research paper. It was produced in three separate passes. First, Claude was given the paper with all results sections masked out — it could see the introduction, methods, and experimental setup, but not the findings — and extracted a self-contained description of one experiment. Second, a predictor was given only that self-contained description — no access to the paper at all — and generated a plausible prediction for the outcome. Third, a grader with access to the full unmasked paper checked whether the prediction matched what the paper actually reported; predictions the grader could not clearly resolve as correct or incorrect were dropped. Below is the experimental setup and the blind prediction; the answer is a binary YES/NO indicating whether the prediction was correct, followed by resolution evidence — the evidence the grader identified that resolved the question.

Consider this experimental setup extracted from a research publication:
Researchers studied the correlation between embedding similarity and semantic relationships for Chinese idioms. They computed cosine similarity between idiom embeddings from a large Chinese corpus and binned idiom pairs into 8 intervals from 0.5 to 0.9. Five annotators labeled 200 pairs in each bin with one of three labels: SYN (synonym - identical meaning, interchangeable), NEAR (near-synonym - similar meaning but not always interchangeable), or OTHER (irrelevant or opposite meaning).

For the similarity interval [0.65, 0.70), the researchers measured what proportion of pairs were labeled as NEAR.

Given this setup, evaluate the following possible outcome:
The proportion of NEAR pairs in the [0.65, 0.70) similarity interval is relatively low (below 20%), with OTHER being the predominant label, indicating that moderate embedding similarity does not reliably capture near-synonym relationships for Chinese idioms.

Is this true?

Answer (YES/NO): NO